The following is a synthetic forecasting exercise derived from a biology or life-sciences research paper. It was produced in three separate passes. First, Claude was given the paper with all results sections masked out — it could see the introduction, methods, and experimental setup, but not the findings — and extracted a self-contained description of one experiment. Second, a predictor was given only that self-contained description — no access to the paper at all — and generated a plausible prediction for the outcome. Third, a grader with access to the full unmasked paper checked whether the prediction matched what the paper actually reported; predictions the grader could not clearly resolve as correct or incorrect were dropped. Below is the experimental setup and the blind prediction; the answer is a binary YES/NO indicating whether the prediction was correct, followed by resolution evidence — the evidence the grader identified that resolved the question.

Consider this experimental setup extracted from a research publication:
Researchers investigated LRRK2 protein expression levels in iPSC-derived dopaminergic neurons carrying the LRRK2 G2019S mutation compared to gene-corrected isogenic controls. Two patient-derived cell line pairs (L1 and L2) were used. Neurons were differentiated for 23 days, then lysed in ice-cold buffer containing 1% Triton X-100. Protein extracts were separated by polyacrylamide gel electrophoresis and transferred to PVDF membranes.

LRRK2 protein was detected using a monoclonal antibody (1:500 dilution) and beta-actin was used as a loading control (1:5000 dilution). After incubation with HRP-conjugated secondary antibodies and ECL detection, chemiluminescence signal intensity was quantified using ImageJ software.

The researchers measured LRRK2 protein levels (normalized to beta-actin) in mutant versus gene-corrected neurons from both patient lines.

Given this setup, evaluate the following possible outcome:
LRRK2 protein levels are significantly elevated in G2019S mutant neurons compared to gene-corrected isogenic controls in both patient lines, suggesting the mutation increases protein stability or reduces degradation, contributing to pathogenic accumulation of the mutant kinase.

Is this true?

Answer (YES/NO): NO